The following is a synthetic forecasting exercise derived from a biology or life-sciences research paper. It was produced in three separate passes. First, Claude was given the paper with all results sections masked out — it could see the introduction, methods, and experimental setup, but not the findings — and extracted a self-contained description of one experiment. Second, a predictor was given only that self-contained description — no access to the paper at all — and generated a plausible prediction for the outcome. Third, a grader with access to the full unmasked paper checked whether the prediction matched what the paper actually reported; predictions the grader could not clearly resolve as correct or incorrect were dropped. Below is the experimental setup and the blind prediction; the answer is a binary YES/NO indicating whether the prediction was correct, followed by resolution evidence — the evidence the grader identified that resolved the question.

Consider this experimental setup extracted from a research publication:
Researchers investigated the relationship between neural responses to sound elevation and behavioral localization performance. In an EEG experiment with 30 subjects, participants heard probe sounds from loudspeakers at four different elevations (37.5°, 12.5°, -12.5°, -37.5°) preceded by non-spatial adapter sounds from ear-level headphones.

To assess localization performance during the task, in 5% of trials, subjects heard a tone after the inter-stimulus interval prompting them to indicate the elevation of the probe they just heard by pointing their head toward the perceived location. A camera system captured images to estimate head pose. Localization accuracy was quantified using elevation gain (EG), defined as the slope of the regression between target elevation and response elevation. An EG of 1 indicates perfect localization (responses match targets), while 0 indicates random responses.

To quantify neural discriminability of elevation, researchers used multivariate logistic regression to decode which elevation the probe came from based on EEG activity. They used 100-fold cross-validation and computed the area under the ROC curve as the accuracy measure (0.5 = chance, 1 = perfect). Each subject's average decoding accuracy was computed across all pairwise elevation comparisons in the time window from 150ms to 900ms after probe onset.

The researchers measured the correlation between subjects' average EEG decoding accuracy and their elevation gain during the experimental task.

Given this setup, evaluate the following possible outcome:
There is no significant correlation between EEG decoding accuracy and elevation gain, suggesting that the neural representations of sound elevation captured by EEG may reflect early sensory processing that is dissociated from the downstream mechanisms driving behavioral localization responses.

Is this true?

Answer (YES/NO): NO